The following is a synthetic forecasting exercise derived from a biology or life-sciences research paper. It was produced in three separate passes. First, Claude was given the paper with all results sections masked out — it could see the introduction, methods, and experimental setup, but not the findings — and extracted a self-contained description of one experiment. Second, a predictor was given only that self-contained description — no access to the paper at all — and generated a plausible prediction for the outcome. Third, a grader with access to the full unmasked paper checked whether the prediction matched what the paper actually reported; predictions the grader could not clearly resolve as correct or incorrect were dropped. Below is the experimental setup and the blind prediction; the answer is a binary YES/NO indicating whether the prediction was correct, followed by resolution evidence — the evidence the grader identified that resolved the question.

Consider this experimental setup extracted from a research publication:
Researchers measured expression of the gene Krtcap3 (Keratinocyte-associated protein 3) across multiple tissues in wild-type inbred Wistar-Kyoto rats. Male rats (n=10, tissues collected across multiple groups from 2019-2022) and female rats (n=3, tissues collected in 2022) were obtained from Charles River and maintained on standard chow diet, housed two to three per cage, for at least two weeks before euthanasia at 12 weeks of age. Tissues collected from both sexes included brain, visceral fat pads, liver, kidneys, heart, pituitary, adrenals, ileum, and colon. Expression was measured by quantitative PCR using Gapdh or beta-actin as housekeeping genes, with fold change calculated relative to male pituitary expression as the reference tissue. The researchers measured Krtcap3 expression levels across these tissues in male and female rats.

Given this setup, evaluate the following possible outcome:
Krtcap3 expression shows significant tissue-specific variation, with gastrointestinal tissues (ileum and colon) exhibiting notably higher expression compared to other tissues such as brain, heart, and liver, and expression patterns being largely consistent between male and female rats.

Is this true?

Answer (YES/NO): NO